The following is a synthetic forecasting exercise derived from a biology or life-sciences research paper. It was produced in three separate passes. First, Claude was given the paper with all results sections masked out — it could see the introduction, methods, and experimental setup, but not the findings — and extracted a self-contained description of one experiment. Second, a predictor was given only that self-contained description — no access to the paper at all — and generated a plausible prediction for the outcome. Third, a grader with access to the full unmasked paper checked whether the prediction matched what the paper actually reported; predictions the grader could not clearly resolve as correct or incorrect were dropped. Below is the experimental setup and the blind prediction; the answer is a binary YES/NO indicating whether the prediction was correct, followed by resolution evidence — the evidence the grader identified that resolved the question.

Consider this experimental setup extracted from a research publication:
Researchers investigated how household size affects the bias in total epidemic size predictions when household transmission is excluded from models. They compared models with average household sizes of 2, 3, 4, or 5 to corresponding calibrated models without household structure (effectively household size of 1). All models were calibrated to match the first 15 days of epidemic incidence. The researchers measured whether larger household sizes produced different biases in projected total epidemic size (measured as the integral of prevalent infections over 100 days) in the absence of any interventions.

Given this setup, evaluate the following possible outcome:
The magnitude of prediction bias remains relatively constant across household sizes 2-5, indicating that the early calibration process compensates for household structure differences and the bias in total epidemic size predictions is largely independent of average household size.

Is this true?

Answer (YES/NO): NO